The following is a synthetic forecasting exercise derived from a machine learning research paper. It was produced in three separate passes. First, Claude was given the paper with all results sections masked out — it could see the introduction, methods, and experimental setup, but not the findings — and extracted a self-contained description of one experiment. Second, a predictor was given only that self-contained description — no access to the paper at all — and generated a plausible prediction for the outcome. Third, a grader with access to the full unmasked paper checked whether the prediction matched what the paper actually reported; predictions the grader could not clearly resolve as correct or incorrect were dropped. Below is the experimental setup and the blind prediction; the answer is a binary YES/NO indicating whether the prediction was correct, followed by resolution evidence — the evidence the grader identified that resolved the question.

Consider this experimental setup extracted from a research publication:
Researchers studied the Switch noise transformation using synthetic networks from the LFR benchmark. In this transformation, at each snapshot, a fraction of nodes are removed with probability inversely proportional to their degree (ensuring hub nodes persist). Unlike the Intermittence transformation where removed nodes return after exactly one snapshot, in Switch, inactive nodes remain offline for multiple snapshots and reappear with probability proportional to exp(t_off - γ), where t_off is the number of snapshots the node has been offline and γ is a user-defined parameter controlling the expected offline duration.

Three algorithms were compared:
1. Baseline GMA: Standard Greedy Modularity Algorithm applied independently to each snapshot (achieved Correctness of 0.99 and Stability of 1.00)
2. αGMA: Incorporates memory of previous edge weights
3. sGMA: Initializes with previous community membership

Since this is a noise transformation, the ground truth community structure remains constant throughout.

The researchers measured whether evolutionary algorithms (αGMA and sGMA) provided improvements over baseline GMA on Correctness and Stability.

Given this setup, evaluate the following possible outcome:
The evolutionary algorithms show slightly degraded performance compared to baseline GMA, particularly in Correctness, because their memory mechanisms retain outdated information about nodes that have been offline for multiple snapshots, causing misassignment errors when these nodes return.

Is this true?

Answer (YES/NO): NO